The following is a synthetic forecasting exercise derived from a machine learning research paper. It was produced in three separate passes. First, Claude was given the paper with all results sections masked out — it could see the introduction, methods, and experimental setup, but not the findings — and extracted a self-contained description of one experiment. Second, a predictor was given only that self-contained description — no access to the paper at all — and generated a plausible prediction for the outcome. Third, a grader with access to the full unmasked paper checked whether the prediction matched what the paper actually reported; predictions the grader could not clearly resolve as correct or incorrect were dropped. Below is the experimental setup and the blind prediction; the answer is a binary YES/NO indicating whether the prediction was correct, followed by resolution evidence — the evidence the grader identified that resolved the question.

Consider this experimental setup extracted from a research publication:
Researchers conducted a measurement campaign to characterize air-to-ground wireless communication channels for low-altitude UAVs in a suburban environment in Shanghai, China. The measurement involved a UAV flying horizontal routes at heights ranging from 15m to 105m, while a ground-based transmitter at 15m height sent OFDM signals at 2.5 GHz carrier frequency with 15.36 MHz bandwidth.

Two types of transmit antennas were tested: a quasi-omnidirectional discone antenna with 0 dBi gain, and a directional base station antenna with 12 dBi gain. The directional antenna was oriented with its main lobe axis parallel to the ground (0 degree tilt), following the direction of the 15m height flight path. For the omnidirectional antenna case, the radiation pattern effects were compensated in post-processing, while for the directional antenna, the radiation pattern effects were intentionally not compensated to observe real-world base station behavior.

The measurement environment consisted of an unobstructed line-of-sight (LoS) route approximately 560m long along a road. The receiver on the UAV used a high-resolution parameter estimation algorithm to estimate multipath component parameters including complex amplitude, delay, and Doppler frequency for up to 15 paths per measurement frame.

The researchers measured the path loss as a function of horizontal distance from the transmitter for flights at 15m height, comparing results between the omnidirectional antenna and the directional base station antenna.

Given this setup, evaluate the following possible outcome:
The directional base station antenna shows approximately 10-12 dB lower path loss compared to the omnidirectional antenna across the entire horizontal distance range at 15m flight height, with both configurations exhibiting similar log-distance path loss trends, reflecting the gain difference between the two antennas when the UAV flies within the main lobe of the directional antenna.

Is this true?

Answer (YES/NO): NO